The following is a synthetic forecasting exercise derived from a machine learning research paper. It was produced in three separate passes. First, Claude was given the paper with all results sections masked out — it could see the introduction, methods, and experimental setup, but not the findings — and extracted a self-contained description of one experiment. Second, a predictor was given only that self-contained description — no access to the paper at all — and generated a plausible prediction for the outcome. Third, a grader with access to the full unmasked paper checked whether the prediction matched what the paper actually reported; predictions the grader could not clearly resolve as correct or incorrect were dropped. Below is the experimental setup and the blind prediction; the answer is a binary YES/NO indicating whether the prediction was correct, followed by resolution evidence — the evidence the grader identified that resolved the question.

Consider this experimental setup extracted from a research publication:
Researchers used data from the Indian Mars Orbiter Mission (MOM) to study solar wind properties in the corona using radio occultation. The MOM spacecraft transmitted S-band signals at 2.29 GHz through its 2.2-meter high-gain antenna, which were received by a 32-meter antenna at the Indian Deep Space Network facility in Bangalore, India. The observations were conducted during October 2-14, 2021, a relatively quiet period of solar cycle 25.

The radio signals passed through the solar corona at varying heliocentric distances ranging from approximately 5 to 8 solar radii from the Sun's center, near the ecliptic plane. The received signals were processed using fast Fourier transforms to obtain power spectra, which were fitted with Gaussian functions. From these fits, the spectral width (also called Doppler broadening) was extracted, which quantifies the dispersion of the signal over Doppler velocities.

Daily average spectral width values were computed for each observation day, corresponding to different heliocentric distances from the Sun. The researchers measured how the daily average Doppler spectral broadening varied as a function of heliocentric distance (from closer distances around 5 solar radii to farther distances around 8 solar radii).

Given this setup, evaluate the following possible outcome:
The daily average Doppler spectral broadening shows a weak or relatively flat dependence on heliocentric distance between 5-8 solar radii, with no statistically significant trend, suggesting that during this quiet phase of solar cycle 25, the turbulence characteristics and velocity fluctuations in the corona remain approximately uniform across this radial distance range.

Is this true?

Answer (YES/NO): NO